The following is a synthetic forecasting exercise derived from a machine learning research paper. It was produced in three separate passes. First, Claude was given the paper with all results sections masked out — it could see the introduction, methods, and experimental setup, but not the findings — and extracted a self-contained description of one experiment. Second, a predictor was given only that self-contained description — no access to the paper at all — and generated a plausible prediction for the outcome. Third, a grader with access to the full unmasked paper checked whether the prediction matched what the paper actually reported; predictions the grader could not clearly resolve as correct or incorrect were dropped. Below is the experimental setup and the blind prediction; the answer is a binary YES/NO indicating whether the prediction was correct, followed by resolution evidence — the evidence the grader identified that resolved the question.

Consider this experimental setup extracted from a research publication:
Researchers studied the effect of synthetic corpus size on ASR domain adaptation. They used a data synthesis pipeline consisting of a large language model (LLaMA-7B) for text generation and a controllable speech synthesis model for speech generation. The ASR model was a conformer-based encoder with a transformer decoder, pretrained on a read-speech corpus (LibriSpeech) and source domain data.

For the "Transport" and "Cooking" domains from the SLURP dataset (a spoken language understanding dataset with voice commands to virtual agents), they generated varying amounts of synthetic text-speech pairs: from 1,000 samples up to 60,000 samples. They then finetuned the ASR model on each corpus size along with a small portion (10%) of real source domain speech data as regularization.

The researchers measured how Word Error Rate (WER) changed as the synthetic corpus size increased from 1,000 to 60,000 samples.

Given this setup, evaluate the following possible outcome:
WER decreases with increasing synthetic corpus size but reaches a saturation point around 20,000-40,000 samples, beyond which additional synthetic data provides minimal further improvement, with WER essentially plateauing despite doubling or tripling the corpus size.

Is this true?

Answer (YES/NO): NO